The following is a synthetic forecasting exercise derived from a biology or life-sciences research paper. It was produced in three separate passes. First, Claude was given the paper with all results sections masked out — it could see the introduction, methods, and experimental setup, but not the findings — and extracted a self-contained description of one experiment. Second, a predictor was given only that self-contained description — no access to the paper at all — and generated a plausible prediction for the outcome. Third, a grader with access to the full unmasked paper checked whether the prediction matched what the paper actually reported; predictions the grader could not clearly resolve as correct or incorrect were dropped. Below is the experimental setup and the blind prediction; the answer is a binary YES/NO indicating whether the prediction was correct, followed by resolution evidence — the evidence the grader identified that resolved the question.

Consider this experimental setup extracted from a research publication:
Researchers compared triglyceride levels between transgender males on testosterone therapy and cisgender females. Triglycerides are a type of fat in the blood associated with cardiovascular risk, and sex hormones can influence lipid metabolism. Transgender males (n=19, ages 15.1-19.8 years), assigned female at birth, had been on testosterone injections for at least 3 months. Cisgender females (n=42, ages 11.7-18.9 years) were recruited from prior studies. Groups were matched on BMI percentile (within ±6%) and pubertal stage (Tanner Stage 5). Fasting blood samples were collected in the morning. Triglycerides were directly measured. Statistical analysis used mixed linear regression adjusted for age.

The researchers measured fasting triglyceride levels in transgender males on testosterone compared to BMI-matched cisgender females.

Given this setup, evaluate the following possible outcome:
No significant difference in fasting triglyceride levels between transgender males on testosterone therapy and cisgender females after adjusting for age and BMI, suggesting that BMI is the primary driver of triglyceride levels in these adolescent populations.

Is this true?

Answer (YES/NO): YES